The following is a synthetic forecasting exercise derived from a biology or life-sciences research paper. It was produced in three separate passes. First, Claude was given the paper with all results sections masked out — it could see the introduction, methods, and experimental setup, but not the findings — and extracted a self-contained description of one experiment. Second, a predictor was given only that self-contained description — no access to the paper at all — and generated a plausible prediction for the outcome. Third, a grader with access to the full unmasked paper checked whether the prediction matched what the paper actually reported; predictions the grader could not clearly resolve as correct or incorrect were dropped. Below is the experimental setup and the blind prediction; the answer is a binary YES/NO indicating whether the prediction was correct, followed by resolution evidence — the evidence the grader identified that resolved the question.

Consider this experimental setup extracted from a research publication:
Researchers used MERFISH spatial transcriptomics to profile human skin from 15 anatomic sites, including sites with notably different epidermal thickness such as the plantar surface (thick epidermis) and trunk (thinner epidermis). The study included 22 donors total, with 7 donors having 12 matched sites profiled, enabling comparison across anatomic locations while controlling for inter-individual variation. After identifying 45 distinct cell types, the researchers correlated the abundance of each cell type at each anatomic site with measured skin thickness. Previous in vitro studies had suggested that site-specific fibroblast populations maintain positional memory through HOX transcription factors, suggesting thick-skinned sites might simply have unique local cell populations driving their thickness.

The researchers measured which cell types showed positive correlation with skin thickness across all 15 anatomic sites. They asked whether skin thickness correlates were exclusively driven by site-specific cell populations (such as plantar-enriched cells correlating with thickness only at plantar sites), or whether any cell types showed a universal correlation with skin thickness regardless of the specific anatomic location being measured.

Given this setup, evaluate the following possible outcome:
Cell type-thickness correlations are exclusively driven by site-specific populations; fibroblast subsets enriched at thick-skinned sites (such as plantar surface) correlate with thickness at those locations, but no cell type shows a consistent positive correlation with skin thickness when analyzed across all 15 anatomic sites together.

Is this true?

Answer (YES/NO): NO